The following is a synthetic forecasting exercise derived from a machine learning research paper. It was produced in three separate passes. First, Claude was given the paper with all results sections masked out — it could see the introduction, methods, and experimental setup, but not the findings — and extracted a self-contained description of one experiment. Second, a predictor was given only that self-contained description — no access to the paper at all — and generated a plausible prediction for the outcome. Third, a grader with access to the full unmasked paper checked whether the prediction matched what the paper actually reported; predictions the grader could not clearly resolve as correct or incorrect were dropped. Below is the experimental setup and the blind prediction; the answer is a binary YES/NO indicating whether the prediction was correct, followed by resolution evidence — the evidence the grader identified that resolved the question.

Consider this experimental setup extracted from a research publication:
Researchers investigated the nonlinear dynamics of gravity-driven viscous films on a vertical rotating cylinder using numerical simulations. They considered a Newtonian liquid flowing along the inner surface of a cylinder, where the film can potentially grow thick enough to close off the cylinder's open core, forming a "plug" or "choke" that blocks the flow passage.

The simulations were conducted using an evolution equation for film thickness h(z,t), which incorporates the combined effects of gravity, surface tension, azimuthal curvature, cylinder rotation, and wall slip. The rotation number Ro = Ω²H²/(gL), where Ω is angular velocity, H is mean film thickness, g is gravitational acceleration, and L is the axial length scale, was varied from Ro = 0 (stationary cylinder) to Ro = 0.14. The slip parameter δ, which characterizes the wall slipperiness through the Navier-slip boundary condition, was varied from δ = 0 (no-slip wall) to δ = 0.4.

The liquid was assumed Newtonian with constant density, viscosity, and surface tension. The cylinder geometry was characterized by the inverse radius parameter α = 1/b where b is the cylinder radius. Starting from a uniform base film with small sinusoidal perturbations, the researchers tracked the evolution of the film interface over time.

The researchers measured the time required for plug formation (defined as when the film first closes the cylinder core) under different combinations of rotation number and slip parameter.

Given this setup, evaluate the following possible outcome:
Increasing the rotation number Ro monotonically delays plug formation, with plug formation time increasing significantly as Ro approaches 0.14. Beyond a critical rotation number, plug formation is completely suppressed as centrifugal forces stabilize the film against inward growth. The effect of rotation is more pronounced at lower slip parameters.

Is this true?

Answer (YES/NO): NO